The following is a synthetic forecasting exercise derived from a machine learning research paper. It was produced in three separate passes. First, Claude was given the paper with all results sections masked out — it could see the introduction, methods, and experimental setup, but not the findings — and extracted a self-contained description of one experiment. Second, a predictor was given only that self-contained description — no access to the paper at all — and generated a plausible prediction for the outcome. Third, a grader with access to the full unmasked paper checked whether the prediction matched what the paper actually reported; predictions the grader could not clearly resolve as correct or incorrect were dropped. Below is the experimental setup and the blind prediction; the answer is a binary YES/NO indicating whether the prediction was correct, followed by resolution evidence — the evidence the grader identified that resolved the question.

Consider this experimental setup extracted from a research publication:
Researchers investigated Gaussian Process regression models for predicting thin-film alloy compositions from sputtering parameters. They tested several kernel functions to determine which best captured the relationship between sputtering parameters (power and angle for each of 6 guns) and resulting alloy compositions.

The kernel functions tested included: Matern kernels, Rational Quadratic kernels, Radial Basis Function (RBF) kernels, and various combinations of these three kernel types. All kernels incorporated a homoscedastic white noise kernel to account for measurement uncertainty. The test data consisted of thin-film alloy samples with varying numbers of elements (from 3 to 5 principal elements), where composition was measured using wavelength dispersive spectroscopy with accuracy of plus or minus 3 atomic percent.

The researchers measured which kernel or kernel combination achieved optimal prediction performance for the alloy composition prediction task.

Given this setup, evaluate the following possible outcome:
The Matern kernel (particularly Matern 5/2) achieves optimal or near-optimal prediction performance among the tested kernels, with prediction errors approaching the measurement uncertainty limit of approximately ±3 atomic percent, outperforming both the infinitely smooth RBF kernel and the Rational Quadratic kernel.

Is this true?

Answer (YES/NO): NO